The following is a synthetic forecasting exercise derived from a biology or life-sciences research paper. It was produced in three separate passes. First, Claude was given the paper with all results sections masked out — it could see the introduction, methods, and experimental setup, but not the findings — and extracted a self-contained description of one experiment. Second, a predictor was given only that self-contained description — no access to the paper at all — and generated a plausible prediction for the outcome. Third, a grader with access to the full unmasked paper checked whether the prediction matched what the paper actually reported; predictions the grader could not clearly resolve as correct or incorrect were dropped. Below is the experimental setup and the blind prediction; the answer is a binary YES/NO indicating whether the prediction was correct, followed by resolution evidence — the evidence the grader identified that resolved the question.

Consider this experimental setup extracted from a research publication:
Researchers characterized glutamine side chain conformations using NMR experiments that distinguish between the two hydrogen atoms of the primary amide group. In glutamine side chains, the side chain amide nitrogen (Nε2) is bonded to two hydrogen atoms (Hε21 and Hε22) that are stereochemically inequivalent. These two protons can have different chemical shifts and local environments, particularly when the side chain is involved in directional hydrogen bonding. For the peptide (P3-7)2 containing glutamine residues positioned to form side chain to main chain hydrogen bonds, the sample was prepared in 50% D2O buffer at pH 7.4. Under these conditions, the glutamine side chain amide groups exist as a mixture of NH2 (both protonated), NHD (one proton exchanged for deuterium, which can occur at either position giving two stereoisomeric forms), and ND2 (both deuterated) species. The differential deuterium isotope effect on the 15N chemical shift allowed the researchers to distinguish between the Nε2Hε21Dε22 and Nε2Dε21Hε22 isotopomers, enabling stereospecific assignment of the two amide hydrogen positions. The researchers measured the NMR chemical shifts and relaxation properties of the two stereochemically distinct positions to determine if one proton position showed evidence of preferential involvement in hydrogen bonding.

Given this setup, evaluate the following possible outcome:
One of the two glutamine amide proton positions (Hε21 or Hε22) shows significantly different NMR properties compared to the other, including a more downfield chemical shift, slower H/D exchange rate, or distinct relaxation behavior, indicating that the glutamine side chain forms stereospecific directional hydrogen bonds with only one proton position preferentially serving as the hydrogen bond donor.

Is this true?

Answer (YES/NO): YES